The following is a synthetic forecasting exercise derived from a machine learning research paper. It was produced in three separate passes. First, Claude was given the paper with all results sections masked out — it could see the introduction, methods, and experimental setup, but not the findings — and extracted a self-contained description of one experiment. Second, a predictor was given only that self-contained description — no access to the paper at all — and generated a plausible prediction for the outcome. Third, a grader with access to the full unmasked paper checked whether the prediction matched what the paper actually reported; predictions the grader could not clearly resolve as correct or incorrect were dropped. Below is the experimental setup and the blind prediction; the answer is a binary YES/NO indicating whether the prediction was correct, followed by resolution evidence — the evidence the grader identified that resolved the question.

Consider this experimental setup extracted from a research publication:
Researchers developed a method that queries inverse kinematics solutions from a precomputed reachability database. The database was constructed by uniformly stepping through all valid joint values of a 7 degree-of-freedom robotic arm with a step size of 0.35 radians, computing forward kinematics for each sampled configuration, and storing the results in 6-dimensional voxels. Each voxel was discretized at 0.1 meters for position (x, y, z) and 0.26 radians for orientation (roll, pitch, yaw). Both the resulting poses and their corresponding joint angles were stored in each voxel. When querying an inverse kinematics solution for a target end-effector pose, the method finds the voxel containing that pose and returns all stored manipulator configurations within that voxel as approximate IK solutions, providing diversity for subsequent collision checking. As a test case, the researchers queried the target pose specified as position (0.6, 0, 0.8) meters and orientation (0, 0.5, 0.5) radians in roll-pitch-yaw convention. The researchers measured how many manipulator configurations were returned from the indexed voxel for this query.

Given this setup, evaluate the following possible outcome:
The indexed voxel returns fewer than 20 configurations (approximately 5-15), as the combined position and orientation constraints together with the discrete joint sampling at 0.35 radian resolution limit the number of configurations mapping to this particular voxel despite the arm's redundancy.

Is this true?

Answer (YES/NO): NO